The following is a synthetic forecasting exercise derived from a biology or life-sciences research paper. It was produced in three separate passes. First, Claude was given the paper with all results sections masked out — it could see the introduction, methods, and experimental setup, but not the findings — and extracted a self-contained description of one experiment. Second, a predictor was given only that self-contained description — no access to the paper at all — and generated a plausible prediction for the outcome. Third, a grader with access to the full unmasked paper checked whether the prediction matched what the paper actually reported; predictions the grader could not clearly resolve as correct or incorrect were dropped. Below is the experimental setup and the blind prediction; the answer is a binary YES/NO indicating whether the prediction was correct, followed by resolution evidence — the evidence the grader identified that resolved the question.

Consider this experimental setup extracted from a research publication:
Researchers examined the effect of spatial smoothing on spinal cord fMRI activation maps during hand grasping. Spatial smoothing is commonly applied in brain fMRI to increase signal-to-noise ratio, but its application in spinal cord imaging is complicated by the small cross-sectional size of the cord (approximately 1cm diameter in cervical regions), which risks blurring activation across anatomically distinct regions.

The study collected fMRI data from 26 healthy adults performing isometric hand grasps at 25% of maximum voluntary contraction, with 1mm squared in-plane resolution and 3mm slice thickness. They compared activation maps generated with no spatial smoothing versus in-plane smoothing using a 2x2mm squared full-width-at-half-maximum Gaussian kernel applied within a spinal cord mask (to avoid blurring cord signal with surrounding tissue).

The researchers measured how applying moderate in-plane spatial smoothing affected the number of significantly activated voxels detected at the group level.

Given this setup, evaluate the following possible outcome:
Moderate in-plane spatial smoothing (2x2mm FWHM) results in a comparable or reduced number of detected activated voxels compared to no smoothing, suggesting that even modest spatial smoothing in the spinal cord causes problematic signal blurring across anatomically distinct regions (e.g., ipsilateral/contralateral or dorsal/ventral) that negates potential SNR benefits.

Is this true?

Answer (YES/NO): NO